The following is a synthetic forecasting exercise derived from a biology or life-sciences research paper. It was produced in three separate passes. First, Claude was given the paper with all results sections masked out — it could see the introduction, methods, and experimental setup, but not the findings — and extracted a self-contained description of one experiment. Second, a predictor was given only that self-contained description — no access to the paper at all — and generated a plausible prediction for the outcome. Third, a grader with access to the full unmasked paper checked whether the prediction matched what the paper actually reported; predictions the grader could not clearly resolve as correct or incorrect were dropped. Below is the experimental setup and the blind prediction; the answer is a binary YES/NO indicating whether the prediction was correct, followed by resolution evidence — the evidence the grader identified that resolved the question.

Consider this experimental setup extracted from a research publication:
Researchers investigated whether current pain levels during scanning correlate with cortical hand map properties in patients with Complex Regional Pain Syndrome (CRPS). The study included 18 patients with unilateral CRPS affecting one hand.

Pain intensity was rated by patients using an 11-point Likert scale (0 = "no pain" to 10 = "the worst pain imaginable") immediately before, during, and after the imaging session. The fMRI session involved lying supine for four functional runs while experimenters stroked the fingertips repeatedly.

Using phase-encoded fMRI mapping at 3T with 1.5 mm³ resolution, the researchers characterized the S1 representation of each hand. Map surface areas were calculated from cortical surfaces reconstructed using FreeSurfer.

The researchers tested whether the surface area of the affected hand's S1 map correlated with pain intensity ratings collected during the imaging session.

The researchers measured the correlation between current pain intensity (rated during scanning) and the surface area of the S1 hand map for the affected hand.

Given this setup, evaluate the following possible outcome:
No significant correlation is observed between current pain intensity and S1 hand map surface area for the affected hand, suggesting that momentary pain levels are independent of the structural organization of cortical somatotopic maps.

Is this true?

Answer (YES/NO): YES